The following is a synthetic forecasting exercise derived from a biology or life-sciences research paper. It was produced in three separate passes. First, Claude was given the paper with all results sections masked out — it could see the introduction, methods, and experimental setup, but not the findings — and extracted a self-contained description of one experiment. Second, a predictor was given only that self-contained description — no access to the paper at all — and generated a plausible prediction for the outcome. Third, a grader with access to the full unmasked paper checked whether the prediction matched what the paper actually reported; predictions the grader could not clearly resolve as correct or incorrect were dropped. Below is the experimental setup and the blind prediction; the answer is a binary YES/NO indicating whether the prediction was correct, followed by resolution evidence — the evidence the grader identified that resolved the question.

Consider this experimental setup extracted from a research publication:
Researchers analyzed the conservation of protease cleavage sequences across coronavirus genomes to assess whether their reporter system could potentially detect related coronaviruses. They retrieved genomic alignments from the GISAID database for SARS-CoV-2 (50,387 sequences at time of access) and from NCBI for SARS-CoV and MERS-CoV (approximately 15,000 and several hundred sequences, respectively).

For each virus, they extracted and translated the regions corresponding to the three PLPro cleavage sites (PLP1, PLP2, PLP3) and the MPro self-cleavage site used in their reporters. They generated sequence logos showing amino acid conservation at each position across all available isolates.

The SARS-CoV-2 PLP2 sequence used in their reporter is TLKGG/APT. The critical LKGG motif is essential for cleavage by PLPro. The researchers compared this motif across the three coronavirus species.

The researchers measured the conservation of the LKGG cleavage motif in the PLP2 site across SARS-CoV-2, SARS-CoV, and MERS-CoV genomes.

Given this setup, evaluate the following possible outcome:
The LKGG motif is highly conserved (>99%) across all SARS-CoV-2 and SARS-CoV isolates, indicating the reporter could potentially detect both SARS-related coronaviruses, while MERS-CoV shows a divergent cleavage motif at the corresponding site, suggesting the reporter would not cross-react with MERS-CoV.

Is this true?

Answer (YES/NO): NO